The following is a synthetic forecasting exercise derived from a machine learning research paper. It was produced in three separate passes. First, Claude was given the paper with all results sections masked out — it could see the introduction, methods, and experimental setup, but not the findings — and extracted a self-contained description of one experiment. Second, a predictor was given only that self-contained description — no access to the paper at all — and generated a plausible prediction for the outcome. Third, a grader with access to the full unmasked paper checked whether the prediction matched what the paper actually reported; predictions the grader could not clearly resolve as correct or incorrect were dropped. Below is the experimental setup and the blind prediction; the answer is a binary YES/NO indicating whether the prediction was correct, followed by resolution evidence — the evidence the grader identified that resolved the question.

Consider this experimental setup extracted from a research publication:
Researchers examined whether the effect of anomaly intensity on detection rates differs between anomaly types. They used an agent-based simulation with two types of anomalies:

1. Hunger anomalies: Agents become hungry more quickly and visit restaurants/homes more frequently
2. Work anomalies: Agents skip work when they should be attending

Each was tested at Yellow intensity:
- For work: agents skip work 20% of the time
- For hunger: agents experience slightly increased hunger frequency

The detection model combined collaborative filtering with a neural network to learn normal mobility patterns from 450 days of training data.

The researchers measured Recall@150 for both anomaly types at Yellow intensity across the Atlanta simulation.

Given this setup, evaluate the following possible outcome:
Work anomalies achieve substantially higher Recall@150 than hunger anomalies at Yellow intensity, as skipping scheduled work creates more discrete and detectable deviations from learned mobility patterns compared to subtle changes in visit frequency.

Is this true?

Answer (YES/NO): NO